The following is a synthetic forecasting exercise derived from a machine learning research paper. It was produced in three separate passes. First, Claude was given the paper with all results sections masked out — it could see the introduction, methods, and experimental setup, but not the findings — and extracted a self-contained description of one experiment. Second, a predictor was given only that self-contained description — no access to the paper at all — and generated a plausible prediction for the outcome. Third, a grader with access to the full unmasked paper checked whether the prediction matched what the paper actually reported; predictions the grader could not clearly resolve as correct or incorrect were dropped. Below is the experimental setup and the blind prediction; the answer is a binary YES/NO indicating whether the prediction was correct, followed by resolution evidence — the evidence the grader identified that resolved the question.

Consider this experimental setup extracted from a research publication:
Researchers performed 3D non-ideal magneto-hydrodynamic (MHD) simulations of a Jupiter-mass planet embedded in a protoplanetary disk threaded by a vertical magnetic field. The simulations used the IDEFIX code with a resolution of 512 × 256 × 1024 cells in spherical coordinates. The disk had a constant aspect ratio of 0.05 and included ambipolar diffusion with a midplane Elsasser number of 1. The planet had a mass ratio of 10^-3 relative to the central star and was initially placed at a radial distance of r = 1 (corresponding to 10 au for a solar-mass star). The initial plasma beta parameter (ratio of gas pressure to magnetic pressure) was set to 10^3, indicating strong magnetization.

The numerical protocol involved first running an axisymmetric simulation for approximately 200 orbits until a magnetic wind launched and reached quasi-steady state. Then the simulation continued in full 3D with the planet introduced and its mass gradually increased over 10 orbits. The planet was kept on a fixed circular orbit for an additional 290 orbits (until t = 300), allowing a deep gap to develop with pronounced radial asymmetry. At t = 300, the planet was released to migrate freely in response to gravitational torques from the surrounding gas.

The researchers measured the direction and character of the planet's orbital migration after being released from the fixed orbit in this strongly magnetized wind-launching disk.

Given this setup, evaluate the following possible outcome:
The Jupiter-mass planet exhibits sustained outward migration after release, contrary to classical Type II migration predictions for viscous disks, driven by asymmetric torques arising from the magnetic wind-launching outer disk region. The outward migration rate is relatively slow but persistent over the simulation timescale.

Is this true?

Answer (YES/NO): YES